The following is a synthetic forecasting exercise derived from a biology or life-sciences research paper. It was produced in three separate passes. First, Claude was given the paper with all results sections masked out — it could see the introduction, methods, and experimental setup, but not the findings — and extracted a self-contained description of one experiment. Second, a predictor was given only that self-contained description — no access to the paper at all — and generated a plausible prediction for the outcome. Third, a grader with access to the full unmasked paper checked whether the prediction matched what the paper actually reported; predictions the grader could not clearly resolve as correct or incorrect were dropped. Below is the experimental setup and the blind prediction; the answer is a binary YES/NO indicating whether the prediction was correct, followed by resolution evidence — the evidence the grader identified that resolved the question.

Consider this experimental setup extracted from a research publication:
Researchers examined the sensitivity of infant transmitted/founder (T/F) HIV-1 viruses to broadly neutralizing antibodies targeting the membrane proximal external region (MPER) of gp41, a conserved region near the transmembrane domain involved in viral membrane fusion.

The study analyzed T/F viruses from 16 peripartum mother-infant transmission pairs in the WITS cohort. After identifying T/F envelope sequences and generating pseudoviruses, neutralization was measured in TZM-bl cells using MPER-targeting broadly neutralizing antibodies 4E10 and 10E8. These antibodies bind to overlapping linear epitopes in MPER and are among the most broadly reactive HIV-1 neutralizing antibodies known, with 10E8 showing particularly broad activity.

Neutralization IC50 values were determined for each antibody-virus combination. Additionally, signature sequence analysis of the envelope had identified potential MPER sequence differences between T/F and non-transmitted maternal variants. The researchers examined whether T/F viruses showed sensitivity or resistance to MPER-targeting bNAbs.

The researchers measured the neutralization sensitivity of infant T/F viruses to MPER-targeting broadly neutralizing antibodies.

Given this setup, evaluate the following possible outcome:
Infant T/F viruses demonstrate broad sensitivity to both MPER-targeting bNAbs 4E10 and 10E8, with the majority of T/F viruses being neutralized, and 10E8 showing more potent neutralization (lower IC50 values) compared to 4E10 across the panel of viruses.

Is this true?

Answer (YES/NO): YES